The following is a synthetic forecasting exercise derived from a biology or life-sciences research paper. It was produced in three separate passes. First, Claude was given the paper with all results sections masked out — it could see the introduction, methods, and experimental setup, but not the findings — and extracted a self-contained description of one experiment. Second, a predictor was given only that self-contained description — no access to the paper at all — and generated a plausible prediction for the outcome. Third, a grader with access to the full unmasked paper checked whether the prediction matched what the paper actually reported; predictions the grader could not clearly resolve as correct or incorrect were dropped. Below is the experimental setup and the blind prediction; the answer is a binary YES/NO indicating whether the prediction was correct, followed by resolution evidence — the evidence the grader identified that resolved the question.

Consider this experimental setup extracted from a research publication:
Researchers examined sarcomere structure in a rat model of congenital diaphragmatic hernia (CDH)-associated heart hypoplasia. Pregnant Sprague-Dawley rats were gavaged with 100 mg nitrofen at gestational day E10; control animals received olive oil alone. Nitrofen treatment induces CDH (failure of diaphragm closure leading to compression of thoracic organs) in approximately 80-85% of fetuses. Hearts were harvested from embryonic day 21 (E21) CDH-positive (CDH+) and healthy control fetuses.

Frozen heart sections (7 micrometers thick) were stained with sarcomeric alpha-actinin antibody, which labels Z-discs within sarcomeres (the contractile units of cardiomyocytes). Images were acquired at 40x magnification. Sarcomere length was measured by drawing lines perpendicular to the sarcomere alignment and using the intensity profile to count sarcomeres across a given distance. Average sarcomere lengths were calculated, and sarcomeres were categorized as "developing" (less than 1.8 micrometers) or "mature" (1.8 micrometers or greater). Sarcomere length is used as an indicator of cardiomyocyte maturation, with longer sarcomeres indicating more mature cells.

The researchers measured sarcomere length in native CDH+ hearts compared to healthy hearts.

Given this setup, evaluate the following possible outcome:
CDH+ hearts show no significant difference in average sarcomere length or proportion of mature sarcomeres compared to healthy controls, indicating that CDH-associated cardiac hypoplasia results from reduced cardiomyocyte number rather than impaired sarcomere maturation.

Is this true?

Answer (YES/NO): NO